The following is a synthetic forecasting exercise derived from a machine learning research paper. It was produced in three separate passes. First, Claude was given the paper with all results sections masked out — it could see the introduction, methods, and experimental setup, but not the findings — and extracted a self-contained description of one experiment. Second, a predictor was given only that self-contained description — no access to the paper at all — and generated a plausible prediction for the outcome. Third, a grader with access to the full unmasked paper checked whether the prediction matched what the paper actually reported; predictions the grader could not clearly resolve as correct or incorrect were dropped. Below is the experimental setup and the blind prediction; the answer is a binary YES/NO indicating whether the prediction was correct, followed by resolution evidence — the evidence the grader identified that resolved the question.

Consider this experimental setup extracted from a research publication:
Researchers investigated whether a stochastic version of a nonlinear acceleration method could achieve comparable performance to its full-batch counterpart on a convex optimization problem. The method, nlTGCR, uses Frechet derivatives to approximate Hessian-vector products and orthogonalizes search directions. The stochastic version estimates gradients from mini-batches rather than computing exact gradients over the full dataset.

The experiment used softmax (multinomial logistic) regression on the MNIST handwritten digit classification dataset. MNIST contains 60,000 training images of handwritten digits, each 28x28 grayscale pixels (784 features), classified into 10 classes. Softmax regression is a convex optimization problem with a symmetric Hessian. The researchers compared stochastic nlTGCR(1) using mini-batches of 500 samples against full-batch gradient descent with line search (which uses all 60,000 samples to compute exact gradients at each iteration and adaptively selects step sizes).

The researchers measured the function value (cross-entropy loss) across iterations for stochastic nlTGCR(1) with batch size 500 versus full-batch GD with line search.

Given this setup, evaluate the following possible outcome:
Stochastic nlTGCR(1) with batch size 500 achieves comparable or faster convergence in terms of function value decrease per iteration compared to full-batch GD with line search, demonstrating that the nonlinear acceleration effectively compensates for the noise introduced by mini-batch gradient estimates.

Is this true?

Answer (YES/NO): YES